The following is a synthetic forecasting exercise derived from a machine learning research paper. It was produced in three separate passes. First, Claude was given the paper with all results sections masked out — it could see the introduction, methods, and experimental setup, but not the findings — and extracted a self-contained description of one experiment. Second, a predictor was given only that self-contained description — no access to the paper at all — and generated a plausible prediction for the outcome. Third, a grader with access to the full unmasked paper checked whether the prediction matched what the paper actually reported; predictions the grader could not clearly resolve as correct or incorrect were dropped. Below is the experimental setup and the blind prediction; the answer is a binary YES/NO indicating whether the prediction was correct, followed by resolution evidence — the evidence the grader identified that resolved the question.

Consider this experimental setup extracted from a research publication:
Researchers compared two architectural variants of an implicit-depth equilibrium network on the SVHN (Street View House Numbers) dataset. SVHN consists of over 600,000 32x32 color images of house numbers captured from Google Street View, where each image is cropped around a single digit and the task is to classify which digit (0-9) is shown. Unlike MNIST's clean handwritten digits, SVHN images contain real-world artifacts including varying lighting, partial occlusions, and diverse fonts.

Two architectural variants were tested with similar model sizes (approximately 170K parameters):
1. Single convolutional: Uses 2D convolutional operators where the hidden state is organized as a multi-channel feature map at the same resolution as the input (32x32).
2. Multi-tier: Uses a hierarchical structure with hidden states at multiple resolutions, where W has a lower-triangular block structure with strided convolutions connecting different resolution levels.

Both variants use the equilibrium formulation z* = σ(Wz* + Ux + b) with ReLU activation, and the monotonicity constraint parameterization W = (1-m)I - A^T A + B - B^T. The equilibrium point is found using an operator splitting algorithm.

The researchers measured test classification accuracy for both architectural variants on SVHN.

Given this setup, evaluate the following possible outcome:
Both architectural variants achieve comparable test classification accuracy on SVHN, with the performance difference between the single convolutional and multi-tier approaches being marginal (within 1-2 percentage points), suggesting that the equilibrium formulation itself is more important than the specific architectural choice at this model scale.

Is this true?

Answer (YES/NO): NO